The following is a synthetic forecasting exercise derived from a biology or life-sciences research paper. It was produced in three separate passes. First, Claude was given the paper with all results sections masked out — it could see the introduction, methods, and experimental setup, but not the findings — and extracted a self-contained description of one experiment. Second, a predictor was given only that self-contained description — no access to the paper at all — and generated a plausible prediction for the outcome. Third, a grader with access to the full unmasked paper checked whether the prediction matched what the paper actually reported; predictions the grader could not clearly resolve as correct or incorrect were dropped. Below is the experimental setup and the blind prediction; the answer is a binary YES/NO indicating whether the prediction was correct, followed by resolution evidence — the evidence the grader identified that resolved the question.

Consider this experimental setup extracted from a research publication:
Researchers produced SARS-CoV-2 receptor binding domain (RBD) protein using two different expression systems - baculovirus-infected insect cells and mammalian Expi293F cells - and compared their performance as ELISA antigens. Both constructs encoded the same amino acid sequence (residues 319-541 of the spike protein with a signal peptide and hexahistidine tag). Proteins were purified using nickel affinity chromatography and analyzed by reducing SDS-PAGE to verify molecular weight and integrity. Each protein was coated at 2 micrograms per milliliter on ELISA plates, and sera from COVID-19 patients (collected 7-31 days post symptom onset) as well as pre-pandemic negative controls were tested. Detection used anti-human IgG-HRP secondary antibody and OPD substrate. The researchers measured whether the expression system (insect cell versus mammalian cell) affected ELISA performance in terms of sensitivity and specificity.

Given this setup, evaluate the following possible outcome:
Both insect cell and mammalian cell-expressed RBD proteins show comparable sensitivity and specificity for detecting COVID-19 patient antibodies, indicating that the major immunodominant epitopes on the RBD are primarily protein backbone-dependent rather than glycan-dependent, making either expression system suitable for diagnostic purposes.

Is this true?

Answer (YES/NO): NO